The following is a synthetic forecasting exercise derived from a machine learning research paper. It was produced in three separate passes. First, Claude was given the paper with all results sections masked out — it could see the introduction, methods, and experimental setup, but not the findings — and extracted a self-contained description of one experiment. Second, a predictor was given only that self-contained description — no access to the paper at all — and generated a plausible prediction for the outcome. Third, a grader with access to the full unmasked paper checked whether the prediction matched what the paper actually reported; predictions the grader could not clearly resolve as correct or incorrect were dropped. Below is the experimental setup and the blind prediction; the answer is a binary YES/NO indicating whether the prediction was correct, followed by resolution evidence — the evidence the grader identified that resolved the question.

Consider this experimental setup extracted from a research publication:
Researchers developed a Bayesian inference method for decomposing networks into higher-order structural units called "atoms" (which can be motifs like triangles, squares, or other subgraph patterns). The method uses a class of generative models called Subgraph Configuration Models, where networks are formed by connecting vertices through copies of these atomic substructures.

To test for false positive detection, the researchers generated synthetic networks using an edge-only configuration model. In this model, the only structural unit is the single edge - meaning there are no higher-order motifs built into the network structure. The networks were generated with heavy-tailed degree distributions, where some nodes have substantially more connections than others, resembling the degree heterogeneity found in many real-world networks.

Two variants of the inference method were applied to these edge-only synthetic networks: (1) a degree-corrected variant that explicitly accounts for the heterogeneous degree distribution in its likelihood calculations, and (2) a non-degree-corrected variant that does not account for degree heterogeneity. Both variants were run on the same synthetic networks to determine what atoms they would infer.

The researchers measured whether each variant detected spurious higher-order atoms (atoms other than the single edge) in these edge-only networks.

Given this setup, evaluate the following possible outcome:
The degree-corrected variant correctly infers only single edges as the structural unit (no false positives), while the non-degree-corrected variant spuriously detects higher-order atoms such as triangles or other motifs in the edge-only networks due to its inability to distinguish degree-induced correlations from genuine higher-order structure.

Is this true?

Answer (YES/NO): YES